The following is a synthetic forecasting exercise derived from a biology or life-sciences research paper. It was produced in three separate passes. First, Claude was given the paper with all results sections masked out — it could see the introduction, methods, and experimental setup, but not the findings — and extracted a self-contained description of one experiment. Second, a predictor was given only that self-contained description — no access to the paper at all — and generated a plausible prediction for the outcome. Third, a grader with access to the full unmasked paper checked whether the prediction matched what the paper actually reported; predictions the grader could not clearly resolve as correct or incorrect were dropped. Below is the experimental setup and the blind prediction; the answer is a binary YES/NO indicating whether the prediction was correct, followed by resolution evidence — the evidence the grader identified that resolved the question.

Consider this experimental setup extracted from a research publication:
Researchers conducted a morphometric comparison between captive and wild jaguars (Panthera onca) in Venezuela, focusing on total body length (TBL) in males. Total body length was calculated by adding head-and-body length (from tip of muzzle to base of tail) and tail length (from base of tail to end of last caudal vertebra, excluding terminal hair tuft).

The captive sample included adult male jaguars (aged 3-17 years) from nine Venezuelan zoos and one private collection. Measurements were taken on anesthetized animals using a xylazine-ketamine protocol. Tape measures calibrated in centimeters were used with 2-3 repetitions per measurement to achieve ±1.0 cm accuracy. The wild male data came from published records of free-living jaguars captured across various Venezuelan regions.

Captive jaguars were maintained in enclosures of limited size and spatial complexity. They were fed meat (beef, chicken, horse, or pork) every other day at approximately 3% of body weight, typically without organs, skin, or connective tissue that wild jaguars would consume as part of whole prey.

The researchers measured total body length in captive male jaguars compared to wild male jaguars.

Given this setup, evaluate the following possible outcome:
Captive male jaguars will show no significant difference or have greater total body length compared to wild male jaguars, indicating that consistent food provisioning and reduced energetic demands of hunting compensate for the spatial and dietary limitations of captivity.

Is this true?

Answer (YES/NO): NO